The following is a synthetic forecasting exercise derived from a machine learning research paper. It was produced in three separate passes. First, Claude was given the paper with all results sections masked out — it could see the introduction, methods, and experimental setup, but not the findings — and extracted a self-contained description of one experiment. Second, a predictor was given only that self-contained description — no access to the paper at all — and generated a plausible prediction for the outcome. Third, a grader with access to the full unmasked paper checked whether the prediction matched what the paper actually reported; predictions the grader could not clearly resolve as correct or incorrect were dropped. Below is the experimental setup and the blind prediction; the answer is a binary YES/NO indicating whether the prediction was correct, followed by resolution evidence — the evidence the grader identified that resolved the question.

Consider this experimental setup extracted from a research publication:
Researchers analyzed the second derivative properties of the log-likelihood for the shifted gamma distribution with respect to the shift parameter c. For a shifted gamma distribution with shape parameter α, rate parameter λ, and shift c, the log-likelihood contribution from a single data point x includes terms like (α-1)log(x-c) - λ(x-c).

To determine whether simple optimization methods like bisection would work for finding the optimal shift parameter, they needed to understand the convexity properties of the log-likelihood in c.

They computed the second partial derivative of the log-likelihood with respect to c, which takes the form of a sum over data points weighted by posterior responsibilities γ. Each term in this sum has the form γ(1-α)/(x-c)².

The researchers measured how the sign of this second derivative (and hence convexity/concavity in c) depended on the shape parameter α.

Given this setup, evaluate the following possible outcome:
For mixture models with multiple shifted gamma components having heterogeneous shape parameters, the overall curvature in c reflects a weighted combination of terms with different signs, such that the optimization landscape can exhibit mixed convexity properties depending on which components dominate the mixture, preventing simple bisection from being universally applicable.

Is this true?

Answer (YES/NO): NO